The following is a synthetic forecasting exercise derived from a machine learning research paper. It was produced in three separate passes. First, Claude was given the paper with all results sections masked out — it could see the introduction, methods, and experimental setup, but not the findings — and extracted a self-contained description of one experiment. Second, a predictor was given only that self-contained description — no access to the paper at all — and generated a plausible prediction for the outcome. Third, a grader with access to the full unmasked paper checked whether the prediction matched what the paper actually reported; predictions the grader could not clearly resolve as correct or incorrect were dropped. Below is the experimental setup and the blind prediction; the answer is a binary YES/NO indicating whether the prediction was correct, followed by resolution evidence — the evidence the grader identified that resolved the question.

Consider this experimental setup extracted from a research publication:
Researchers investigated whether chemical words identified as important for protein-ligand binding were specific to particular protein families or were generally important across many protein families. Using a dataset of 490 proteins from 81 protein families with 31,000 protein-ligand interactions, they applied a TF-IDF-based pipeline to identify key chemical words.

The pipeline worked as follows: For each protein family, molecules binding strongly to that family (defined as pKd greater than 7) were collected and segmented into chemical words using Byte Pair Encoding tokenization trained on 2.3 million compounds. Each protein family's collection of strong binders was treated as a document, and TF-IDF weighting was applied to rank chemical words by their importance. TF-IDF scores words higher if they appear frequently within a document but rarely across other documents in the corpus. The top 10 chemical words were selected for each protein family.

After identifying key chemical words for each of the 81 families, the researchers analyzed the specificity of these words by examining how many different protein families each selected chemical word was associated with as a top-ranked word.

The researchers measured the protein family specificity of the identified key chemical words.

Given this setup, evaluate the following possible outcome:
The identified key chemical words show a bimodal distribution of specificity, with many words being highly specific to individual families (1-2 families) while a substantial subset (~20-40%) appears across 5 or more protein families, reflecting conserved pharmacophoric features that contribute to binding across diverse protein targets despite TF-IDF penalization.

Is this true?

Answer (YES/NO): NO